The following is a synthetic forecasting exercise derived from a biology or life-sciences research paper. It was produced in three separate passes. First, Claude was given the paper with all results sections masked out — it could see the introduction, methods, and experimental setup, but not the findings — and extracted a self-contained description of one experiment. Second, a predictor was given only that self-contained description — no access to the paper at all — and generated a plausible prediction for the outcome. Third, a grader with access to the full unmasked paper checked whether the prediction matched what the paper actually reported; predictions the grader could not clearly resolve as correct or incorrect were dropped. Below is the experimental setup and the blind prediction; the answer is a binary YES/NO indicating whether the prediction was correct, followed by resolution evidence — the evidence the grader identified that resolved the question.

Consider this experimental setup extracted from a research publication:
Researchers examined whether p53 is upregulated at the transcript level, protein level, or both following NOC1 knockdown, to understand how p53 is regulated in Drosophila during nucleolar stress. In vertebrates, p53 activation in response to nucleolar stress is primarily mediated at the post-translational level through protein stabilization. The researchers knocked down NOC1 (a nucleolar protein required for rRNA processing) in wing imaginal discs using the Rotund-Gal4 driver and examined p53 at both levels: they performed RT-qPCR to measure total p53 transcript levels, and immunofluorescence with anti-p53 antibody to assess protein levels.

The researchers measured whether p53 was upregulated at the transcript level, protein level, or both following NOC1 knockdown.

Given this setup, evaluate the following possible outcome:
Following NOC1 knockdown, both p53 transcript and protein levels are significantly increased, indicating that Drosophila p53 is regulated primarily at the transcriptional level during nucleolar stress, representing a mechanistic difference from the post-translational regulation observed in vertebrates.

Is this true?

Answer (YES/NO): YES